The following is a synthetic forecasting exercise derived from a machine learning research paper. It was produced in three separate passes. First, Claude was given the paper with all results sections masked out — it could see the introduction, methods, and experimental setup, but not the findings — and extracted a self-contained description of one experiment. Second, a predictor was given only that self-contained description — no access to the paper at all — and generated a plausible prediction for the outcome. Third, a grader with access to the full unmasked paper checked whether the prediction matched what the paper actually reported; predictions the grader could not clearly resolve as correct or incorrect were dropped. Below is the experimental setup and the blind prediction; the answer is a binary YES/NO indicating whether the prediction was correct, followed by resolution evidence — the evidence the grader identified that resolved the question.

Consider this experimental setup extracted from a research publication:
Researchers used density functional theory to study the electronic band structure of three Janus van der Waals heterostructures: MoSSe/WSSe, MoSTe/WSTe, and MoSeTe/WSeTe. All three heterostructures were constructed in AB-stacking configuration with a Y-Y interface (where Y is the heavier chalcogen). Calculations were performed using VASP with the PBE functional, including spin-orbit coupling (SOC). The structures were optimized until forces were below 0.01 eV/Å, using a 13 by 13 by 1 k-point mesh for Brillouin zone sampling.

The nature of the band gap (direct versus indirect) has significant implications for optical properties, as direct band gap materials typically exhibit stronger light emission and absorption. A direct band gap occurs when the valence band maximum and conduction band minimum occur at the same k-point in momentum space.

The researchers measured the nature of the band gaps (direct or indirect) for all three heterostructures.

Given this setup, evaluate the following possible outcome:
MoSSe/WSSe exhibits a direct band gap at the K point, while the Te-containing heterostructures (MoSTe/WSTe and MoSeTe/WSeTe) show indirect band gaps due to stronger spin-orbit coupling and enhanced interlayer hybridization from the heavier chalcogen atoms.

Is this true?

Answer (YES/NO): YES